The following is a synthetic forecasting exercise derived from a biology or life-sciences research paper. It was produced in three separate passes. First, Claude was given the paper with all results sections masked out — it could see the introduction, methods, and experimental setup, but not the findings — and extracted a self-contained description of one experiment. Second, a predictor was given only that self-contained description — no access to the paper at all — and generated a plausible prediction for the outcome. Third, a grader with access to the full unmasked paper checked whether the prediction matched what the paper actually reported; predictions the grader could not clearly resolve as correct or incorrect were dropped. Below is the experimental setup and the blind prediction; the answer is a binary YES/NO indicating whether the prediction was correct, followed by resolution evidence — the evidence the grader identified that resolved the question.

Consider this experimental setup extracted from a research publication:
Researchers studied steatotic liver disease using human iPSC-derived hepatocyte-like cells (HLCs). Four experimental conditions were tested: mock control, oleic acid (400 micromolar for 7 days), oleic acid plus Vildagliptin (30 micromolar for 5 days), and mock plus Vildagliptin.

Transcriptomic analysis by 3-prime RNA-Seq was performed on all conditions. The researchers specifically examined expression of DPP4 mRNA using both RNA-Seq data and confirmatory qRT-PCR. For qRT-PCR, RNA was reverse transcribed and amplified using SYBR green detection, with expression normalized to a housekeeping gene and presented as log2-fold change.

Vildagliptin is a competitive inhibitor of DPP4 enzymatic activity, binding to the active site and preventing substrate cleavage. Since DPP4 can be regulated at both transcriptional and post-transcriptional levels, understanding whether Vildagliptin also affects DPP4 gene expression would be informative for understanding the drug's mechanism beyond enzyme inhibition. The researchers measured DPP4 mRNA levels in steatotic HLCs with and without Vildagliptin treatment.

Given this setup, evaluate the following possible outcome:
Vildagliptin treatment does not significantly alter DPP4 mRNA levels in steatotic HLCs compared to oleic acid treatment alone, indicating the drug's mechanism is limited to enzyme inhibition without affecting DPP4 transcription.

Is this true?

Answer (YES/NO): YES